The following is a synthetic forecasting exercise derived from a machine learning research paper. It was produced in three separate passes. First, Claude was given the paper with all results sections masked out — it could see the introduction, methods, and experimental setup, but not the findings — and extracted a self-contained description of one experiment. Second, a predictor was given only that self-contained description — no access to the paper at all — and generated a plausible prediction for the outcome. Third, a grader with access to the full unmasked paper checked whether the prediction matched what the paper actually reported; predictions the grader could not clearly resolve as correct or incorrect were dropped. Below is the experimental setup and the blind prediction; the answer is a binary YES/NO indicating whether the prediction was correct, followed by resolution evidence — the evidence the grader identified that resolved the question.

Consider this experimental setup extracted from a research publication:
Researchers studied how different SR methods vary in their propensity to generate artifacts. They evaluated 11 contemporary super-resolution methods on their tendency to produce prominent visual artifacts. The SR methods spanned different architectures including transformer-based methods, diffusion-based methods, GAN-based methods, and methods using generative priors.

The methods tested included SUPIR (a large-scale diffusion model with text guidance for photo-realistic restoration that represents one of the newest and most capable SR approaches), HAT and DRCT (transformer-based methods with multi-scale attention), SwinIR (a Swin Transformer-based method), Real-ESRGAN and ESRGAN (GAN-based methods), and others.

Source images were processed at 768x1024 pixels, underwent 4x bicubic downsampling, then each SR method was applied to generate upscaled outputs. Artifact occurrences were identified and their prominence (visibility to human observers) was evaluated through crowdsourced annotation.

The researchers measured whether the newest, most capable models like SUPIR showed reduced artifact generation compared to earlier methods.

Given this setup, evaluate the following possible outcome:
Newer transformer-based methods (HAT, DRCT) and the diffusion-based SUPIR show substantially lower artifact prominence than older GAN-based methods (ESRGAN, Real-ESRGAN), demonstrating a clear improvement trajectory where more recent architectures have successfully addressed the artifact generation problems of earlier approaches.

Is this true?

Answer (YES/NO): NO